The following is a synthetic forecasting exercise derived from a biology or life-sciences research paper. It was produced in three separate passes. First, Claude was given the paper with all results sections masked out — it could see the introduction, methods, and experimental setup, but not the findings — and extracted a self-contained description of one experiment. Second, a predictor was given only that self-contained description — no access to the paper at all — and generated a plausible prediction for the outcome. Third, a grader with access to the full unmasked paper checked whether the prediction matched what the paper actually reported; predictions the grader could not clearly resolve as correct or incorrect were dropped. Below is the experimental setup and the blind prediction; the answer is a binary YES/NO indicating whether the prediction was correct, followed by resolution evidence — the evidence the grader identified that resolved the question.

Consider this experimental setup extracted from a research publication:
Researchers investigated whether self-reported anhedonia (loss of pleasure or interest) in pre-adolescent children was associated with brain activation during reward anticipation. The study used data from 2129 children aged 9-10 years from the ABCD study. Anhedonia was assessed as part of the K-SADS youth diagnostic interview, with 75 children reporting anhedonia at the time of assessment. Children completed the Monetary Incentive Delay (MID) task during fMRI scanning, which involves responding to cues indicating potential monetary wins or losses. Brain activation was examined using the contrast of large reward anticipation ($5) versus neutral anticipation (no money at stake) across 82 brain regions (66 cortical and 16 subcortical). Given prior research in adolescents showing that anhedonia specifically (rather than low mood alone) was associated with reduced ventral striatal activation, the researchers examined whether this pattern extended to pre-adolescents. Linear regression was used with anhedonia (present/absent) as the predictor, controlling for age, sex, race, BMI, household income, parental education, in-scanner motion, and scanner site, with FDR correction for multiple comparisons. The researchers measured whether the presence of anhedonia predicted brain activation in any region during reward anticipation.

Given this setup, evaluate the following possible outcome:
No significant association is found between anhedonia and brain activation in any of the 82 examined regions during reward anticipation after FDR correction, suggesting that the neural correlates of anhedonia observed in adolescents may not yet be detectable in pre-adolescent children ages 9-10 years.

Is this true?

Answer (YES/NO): YES